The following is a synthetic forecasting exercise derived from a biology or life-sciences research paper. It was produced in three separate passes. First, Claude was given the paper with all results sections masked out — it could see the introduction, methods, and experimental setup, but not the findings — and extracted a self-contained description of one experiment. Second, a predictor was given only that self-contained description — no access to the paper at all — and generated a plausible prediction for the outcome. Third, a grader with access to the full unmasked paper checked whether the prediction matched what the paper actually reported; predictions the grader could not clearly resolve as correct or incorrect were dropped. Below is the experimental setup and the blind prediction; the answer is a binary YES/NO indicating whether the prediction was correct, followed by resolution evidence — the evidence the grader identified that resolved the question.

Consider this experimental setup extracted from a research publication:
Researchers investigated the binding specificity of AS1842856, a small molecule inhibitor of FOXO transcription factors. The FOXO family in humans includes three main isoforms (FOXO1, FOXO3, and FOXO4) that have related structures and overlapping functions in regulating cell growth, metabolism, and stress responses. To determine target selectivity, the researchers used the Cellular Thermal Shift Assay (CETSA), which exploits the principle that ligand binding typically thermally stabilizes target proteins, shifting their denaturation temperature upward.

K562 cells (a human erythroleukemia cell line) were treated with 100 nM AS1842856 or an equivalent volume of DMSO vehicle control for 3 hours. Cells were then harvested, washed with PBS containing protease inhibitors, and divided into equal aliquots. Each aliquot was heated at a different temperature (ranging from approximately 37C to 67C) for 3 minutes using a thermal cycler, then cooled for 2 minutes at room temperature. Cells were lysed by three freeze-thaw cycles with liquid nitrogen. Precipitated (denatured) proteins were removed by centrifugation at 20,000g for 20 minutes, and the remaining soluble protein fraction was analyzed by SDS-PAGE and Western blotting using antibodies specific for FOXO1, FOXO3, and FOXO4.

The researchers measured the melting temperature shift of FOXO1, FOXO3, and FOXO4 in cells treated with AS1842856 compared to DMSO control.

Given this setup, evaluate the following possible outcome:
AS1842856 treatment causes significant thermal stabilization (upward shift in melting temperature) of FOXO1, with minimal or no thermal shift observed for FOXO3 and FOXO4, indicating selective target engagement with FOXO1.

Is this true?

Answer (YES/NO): YES